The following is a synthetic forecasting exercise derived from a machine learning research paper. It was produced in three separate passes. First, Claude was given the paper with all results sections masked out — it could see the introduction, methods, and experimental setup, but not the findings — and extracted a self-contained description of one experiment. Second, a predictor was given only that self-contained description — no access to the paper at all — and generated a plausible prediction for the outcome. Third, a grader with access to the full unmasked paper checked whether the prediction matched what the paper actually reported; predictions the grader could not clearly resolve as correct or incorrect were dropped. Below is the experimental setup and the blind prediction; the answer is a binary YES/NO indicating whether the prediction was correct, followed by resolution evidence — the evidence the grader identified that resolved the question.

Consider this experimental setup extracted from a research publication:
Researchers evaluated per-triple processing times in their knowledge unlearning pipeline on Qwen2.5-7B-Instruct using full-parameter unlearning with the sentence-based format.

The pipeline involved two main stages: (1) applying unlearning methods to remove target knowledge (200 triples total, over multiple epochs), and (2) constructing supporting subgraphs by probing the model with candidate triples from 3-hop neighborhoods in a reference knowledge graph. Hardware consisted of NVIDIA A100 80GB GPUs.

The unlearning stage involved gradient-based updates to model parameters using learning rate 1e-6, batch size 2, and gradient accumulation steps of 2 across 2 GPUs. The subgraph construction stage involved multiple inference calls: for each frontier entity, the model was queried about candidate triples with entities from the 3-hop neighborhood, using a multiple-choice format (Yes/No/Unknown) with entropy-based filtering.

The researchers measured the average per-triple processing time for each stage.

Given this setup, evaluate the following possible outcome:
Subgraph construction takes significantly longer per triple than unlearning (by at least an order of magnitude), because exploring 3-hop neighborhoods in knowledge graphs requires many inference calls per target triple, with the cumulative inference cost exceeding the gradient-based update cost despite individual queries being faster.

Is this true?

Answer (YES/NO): NO